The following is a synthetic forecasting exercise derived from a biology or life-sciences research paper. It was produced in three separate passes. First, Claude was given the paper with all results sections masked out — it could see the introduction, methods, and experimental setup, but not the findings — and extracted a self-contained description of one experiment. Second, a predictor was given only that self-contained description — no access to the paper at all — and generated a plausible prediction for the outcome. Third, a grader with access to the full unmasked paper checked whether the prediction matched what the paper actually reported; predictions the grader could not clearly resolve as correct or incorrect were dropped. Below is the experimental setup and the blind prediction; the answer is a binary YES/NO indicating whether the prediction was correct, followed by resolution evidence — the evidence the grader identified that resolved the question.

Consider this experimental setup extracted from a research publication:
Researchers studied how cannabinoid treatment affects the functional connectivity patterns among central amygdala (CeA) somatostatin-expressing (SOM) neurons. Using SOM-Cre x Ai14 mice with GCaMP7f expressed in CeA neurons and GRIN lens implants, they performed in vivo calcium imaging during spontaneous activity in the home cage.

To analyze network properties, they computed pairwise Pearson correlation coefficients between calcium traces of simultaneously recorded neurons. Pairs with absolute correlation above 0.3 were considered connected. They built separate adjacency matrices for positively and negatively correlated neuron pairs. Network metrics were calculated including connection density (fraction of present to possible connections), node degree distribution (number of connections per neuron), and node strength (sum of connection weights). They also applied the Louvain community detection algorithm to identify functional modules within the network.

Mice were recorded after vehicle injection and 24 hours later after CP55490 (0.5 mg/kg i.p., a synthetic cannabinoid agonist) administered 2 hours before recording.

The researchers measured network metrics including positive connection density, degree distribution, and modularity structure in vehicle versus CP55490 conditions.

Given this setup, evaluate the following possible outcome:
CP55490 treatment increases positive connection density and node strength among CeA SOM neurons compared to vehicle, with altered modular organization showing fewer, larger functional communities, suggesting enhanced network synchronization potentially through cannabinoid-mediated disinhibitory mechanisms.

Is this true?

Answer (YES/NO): NO